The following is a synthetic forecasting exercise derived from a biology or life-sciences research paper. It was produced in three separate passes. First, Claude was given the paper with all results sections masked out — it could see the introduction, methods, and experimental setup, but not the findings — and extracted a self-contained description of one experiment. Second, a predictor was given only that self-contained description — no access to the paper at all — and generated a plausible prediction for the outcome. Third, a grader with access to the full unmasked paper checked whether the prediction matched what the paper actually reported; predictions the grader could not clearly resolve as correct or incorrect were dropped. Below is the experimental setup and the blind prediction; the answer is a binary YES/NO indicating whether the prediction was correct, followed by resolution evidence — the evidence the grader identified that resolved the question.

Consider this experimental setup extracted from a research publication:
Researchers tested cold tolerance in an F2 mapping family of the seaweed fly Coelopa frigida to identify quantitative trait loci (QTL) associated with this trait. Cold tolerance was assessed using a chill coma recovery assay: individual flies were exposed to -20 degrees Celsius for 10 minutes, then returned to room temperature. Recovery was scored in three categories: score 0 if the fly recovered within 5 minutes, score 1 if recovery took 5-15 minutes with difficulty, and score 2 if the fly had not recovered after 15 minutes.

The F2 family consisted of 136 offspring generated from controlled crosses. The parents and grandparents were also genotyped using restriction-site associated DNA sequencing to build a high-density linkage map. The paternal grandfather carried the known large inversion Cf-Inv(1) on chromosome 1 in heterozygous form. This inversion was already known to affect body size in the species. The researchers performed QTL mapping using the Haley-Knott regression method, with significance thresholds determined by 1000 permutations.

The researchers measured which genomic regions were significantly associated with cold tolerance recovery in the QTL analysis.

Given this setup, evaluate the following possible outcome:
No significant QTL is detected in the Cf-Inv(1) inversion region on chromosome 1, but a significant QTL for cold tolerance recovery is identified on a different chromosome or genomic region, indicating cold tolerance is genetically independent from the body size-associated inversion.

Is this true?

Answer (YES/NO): YES